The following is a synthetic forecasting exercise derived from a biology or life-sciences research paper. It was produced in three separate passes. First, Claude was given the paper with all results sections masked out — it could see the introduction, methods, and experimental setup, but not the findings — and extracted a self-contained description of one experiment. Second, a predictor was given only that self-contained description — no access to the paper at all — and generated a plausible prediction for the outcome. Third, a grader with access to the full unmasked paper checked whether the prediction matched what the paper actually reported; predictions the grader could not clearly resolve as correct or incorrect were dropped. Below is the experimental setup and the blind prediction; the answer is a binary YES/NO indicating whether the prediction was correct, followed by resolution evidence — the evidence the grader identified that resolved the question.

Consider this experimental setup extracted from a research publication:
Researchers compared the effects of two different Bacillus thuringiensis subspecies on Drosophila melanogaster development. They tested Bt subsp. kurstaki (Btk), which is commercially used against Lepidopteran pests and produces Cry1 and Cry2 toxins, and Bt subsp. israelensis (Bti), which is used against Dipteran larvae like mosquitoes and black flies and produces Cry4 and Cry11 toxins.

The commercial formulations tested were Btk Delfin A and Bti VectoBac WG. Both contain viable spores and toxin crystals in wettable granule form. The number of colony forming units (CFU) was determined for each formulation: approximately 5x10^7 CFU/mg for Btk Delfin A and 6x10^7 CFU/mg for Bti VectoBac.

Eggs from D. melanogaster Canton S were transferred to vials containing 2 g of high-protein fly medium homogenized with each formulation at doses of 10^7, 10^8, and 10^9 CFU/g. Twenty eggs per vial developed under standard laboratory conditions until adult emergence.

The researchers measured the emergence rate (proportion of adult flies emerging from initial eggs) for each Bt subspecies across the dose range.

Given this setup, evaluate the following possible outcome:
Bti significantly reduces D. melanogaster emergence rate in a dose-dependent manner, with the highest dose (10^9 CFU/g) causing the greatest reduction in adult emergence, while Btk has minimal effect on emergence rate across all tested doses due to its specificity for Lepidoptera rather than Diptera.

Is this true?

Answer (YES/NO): NO